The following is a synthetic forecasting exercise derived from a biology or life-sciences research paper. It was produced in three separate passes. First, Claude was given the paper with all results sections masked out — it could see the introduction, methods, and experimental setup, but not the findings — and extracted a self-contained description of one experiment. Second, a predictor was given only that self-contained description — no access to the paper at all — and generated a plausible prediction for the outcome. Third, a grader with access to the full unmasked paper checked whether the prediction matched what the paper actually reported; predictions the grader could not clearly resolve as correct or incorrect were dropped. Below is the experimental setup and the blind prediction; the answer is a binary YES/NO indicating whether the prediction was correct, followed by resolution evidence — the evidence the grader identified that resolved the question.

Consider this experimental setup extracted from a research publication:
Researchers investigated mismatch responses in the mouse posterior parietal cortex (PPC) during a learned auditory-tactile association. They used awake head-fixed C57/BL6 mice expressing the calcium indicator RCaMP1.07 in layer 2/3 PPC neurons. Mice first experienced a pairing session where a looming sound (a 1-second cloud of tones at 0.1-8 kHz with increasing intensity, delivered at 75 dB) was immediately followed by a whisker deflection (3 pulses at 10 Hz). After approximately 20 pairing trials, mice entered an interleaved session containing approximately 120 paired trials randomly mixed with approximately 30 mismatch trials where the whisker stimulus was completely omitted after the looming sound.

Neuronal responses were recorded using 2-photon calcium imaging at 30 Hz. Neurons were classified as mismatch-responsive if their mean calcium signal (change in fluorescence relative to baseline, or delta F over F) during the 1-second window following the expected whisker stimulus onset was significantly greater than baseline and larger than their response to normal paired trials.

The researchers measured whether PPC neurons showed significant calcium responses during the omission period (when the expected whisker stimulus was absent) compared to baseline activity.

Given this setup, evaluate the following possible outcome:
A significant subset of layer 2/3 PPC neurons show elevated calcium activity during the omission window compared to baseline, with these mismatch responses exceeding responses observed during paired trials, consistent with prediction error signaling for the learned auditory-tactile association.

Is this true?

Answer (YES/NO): YES